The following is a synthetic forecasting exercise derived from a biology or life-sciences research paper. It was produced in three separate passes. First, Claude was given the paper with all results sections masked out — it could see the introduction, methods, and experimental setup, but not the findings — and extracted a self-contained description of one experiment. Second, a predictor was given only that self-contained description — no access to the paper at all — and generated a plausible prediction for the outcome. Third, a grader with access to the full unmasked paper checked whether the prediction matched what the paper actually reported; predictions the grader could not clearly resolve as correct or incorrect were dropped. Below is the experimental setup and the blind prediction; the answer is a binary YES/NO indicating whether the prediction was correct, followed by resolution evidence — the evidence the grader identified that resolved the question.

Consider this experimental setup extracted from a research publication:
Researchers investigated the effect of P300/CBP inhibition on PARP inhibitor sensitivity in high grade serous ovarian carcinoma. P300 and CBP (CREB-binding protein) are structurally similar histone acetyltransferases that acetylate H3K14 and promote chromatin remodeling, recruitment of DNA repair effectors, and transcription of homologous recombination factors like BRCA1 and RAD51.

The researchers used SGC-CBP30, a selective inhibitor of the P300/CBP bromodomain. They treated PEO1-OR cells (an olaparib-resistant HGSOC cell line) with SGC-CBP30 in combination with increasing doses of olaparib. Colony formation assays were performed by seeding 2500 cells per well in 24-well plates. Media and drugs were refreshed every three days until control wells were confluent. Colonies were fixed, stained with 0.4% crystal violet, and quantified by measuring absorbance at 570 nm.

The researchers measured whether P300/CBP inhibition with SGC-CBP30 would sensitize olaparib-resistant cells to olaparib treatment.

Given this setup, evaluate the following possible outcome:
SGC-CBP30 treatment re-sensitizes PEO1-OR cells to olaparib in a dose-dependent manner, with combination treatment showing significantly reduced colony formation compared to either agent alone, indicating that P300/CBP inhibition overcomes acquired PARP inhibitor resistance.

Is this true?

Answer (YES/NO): NO